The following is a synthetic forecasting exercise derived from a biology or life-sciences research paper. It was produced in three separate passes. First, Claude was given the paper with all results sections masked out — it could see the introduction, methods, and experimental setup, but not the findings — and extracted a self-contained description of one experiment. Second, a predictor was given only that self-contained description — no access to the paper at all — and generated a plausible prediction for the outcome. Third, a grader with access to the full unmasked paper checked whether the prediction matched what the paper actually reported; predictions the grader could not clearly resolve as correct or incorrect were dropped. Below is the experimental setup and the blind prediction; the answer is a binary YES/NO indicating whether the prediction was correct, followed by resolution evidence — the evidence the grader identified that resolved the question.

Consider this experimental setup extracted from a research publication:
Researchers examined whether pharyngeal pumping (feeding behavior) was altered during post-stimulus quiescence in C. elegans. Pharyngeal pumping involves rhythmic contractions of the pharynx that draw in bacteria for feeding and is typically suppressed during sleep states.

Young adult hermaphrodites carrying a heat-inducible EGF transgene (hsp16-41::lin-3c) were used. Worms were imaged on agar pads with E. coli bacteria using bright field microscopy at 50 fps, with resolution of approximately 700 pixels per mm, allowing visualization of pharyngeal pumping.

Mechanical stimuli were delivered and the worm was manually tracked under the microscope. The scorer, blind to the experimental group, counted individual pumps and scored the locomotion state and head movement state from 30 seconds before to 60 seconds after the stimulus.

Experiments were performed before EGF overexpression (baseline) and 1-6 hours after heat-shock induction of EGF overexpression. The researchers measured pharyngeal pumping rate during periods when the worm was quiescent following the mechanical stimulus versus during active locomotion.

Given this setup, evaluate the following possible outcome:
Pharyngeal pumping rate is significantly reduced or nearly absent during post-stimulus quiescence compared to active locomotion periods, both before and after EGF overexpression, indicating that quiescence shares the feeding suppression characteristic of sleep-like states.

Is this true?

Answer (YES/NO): NO